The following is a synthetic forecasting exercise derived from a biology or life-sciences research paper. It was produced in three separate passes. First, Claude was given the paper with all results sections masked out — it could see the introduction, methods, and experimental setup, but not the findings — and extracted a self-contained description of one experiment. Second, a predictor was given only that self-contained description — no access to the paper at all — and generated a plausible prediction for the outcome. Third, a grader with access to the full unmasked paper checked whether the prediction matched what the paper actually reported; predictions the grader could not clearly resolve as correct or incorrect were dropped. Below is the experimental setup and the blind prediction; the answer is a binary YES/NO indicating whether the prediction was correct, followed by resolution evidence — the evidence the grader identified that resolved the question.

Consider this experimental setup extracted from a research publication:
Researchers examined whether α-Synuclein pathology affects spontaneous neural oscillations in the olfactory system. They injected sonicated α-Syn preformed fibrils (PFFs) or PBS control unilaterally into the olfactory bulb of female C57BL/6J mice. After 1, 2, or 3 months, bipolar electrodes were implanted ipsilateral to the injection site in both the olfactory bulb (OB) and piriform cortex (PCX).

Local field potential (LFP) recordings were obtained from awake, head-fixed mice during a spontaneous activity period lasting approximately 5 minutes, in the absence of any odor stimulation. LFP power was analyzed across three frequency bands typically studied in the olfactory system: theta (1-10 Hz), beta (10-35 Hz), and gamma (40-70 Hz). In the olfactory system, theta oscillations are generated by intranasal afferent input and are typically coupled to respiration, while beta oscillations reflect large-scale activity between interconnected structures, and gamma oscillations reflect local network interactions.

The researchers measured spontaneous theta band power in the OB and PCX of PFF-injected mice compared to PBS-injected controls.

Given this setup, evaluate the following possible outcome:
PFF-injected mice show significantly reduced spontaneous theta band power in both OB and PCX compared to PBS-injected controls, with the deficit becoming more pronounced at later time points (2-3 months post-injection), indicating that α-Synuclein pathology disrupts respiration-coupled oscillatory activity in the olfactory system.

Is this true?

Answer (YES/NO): NO